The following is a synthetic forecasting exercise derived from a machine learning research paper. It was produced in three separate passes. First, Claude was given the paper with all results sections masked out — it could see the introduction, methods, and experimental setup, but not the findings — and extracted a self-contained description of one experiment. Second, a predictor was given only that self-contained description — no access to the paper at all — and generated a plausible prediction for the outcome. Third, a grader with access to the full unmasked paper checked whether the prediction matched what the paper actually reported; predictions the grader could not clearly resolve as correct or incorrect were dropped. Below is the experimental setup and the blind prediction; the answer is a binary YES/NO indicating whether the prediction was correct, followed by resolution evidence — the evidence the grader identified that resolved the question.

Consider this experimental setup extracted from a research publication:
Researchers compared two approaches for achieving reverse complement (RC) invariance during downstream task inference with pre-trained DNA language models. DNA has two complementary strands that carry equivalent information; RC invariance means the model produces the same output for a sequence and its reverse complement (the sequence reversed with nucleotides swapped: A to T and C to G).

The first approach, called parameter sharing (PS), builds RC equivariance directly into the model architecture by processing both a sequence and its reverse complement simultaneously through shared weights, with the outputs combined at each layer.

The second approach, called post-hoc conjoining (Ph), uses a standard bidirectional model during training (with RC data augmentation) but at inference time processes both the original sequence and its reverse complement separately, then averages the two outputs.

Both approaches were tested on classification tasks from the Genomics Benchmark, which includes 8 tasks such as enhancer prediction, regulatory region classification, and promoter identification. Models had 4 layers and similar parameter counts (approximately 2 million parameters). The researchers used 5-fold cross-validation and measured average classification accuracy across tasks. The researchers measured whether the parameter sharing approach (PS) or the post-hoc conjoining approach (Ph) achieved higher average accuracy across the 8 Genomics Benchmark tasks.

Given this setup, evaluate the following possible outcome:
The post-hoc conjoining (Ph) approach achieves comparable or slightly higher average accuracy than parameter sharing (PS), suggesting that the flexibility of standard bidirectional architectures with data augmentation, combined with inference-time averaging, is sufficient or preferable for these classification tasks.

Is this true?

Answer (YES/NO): YES